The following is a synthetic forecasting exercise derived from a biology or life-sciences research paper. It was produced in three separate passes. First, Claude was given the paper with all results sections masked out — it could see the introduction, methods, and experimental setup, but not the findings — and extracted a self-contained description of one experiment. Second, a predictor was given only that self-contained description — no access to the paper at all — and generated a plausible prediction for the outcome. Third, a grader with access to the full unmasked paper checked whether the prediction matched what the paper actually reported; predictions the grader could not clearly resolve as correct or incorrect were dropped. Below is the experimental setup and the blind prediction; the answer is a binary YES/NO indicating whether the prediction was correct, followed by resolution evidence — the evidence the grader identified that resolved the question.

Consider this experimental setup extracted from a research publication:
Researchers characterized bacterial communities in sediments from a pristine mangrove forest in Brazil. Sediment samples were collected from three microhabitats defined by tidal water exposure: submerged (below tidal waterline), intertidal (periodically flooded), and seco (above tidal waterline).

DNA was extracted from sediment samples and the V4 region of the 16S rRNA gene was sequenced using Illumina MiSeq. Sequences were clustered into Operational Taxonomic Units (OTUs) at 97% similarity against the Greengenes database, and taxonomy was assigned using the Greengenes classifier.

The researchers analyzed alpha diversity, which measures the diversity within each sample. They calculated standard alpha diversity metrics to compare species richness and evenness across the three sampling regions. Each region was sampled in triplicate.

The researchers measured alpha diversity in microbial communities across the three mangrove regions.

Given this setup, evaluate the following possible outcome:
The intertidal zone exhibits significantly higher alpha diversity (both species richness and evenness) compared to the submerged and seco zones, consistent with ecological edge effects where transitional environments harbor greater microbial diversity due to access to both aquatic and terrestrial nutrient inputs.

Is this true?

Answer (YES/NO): NO